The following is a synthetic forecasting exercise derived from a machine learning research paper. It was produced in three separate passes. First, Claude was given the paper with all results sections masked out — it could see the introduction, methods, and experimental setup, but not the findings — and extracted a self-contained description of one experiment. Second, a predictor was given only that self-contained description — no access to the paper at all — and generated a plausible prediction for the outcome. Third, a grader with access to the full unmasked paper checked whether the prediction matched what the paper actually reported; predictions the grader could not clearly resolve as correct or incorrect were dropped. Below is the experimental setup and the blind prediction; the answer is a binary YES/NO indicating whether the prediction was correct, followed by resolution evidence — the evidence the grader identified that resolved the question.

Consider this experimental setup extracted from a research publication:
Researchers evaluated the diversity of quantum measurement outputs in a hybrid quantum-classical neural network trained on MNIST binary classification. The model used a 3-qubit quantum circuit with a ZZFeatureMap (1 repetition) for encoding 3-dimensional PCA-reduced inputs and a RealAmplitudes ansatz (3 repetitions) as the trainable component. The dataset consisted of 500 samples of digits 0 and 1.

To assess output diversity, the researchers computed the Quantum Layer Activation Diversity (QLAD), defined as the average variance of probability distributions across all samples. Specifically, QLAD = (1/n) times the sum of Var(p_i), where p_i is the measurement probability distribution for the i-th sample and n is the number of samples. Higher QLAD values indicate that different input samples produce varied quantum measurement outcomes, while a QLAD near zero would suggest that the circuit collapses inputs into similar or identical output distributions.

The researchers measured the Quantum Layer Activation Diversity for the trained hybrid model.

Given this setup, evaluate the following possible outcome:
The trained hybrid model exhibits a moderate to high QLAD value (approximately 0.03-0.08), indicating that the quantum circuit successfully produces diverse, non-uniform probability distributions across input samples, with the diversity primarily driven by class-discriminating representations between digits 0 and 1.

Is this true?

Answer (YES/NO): NO